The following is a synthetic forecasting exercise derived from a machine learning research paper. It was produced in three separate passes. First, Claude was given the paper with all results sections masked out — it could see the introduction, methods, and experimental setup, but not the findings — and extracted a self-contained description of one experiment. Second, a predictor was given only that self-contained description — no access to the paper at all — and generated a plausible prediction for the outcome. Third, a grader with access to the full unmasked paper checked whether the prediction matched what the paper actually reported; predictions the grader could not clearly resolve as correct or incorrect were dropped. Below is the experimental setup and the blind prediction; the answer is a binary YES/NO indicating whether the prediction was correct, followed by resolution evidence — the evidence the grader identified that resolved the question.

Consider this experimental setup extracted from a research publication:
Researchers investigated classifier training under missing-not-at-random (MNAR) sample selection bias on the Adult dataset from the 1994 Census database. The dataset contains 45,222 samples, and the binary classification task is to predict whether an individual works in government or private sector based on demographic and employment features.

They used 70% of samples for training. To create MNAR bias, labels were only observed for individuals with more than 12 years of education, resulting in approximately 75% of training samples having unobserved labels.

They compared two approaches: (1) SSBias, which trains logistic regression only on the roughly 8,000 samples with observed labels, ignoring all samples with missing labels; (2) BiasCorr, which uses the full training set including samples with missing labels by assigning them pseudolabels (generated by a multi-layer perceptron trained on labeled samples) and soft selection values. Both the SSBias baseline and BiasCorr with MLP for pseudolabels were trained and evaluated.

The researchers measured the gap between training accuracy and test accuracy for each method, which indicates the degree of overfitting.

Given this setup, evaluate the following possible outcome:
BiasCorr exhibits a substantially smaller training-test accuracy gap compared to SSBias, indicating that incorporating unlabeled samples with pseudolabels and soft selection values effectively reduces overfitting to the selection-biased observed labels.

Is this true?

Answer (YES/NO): YES